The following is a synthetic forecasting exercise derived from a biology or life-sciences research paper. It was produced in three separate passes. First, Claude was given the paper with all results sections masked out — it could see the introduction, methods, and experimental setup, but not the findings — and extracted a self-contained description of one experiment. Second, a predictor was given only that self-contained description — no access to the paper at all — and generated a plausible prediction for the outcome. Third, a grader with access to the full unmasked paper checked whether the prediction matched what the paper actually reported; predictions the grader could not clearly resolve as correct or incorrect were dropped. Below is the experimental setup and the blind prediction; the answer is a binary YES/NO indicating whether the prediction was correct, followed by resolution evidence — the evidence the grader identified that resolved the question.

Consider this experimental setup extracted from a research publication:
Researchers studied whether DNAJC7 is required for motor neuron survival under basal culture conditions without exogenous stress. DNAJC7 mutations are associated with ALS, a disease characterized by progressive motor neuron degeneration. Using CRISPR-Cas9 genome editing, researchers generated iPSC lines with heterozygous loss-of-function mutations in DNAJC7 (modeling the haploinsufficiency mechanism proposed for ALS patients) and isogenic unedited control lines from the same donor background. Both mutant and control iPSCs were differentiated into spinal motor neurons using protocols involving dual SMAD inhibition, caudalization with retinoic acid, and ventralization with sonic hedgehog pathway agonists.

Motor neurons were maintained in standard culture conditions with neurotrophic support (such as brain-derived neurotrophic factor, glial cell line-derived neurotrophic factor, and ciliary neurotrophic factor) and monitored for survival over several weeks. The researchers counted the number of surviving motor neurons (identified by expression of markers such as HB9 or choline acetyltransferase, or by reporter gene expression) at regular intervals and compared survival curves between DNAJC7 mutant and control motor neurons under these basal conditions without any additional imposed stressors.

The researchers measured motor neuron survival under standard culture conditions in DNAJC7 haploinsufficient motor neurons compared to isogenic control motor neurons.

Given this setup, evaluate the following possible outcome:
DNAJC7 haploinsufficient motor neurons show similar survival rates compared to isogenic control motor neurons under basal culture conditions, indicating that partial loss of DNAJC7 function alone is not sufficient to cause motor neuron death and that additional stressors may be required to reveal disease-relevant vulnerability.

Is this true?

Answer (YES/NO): YES